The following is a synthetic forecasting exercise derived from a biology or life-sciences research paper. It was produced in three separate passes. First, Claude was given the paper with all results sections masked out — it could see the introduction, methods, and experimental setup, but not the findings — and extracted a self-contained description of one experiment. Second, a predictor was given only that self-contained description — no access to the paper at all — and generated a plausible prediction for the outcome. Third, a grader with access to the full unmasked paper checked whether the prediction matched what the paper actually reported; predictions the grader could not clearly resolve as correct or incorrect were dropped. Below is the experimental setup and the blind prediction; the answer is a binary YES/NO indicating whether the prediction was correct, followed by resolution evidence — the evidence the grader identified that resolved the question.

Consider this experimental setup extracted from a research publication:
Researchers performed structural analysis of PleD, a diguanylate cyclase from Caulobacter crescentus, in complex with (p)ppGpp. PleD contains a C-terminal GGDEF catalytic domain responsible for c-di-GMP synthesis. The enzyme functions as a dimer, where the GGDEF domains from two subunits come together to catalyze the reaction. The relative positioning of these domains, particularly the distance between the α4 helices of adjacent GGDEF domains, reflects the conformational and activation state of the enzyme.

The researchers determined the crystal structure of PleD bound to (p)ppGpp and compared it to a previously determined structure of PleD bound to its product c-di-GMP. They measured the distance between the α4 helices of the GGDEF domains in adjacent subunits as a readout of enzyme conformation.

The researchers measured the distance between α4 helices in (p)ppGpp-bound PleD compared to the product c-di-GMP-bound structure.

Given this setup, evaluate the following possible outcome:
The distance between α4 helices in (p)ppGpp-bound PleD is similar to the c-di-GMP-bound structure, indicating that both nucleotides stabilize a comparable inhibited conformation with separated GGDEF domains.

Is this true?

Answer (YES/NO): NO